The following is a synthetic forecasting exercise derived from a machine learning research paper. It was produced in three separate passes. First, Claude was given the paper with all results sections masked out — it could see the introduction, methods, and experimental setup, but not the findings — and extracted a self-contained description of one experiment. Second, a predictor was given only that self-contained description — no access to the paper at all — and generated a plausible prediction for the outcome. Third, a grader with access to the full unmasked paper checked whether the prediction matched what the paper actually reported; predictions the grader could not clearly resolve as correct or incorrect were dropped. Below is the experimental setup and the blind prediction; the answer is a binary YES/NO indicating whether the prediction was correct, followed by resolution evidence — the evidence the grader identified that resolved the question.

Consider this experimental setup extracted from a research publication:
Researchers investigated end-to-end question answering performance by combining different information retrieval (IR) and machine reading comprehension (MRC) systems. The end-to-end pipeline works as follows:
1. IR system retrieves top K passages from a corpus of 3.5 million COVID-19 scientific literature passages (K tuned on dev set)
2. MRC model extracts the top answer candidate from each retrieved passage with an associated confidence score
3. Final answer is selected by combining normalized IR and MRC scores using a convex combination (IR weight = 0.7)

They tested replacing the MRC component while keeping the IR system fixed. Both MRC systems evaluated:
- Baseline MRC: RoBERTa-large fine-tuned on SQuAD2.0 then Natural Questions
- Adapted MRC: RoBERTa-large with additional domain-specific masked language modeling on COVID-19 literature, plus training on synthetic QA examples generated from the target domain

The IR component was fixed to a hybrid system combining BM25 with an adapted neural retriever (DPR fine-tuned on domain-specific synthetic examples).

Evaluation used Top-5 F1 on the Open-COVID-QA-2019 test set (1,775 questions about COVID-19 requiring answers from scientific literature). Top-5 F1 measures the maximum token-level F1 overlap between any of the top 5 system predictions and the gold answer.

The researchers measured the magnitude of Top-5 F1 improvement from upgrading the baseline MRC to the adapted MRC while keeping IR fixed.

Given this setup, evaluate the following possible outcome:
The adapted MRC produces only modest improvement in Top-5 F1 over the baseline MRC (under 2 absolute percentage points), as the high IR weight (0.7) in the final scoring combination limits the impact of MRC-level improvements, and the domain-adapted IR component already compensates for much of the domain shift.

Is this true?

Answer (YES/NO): YES